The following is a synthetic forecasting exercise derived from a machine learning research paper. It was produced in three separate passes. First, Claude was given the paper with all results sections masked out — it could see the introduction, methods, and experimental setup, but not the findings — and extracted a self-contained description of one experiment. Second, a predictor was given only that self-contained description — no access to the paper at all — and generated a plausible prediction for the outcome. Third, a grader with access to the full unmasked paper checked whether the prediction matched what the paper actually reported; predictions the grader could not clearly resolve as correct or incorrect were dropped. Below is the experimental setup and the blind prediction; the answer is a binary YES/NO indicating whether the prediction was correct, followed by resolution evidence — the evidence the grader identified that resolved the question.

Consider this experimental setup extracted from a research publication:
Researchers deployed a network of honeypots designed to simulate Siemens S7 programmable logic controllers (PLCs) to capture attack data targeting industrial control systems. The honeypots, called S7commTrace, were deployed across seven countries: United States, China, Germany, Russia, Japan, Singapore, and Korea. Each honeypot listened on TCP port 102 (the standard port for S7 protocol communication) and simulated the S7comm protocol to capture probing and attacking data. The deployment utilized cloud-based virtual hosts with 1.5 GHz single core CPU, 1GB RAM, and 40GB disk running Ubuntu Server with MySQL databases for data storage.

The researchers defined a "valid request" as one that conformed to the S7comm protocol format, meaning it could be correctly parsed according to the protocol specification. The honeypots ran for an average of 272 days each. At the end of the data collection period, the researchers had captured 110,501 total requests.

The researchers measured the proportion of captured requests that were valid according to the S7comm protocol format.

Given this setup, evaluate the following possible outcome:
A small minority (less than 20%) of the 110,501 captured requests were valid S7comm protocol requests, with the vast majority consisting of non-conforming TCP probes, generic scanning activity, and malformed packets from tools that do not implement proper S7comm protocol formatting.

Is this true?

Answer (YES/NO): NO